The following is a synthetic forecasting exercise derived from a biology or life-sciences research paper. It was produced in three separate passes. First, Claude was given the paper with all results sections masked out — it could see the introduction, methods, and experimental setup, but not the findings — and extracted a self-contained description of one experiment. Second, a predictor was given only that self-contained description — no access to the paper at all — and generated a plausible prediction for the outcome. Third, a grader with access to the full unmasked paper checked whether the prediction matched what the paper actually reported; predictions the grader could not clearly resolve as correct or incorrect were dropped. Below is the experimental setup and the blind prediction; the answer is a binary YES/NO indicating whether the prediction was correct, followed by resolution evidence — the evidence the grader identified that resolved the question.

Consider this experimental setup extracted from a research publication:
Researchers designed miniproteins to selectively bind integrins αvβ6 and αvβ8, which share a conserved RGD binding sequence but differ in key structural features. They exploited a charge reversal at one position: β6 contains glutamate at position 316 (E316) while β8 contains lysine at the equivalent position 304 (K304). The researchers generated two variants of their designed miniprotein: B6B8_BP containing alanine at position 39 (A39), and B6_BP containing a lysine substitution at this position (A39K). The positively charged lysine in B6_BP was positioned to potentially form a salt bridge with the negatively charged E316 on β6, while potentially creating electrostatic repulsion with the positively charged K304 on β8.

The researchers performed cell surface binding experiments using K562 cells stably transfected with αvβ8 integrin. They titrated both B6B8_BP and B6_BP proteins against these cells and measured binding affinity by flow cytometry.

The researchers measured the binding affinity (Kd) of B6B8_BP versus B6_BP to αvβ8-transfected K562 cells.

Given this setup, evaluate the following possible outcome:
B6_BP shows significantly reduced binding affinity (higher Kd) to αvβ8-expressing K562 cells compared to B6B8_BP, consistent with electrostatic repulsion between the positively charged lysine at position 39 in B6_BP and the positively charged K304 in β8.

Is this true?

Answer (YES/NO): YES